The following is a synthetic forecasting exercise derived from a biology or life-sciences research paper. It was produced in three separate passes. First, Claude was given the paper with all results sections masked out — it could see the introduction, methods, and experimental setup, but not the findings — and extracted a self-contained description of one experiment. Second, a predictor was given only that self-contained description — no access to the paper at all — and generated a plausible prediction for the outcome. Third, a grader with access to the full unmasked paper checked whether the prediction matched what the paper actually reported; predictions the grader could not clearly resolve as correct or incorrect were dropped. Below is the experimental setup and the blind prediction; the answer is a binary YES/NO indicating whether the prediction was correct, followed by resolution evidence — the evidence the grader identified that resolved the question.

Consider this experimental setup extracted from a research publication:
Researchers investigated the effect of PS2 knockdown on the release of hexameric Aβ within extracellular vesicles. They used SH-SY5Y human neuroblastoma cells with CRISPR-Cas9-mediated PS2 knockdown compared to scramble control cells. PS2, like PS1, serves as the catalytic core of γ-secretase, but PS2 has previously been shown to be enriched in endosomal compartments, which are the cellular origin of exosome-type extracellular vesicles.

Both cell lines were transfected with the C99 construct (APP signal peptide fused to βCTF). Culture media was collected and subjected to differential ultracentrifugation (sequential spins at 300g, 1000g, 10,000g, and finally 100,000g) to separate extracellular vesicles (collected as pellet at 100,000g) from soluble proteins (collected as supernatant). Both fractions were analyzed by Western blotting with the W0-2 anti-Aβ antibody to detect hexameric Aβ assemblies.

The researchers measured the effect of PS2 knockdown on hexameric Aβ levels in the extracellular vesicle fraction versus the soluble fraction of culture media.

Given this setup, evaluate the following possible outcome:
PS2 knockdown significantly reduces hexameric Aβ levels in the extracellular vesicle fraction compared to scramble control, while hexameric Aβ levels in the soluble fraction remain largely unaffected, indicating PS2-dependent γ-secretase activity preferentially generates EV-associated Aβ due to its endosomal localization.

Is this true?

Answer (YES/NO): NO